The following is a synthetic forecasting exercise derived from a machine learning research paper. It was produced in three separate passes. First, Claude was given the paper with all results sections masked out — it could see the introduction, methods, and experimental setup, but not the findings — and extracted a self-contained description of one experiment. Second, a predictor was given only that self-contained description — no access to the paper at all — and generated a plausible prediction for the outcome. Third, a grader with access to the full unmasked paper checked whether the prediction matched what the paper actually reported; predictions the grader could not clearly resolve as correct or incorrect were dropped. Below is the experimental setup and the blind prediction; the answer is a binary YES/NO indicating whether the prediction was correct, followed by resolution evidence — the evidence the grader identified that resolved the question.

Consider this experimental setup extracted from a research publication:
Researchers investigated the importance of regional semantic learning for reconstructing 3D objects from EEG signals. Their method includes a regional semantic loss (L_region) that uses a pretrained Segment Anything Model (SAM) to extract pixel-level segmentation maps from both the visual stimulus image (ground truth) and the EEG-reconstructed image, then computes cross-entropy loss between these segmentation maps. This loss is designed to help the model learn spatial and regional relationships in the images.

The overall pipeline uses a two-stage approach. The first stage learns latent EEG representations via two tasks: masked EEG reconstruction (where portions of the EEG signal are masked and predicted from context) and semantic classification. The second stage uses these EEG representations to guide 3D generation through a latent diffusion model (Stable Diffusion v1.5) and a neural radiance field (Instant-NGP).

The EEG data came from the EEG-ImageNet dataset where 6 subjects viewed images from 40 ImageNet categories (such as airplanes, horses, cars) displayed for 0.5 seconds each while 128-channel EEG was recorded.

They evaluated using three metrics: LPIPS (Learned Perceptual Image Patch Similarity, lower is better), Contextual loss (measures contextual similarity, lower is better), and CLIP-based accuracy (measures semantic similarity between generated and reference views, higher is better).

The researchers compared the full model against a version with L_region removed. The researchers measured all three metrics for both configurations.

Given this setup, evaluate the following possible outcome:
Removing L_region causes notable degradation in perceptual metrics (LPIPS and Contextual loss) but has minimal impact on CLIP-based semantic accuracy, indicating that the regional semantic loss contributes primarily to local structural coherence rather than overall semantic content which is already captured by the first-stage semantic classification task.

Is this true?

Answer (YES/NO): NO